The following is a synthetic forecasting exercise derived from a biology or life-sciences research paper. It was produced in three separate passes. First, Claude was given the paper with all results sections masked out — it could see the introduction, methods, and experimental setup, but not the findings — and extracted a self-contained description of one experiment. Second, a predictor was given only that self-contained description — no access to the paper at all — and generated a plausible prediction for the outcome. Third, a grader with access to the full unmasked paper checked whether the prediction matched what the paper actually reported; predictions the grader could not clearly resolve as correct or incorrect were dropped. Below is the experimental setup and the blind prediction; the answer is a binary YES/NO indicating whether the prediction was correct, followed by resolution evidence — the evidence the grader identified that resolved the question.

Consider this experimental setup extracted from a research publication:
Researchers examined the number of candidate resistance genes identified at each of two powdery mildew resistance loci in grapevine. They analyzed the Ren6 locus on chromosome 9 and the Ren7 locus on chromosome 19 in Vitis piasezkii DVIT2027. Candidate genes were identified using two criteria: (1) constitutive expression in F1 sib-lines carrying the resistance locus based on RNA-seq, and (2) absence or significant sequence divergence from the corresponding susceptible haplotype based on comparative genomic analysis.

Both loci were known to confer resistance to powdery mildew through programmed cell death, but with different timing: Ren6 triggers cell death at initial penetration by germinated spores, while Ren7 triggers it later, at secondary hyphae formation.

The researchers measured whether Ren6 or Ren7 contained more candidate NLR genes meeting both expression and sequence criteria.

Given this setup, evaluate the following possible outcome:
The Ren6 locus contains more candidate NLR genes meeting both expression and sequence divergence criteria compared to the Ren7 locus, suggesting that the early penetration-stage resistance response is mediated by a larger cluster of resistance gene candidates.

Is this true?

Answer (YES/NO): YES